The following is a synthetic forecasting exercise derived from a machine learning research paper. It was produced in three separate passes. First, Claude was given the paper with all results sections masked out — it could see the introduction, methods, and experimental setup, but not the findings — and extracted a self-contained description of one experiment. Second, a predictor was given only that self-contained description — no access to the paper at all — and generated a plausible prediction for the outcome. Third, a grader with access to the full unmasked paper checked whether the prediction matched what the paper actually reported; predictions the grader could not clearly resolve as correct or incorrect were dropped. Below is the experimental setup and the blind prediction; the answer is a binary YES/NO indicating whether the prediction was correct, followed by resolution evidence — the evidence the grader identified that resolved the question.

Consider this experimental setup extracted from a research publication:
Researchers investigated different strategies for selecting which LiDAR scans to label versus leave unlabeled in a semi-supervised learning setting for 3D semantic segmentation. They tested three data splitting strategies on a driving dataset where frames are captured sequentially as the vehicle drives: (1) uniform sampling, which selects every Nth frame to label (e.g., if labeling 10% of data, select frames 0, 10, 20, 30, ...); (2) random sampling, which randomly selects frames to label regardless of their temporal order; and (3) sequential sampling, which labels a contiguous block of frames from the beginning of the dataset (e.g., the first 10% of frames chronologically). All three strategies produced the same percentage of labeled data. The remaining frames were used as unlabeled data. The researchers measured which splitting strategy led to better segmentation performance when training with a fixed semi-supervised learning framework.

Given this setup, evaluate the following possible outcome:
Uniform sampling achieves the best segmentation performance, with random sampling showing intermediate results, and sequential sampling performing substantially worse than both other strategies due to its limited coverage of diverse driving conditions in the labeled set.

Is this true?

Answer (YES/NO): NO